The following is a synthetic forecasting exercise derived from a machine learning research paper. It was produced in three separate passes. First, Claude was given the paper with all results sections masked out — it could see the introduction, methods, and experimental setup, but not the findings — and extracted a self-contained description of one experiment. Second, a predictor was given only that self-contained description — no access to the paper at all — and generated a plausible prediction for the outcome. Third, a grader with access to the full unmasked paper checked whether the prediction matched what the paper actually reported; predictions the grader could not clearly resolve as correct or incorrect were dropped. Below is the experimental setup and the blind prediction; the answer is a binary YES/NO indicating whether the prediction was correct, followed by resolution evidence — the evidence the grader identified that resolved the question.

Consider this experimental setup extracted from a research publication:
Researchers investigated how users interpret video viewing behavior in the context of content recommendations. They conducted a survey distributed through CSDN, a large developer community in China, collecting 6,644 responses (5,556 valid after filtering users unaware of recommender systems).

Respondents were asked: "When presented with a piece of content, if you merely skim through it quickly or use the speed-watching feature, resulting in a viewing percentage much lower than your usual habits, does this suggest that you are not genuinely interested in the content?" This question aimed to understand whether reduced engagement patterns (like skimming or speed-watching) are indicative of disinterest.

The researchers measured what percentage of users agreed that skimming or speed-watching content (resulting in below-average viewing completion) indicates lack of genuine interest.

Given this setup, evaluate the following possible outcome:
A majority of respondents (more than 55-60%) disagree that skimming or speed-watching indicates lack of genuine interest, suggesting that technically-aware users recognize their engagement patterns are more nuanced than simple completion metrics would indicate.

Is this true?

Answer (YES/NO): NO